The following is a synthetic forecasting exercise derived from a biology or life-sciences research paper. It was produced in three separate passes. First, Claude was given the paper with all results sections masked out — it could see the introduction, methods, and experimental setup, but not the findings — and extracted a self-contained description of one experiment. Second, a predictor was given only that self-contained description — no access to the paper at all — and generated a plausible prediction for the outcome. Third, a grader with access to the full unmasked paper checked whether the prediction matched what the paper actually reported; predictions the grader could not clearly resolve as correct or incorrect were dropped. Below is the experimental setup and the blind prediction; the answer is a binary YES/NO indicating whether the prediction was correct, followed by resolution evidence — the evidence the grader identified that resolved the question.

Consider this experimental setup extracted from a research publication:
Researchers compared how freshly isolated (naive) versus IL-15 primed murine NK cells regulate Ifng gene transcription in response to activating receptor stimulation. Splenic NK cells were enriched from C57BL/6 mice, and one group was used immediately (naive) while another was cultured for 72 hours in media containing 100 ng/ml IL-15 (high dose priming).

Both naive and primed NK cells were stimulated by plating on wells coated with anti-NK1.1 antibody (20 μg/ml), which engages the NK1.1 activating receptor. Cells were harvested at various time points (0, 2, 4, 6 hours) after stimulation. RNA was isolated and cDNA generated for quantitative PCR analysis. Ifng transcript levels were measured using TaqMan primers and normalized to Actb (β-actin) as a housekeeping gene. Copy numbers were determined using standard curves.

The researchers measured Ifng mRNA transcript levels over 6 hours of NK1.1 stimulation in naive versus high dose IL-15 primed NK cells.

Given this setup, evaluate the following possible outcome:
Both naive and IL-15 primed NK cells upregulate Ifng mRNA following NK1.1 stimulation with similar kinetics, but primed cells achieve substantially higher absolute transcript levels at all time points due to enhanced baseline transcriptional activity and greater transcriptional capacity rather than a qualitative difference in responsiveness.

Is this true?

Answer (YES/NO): NO